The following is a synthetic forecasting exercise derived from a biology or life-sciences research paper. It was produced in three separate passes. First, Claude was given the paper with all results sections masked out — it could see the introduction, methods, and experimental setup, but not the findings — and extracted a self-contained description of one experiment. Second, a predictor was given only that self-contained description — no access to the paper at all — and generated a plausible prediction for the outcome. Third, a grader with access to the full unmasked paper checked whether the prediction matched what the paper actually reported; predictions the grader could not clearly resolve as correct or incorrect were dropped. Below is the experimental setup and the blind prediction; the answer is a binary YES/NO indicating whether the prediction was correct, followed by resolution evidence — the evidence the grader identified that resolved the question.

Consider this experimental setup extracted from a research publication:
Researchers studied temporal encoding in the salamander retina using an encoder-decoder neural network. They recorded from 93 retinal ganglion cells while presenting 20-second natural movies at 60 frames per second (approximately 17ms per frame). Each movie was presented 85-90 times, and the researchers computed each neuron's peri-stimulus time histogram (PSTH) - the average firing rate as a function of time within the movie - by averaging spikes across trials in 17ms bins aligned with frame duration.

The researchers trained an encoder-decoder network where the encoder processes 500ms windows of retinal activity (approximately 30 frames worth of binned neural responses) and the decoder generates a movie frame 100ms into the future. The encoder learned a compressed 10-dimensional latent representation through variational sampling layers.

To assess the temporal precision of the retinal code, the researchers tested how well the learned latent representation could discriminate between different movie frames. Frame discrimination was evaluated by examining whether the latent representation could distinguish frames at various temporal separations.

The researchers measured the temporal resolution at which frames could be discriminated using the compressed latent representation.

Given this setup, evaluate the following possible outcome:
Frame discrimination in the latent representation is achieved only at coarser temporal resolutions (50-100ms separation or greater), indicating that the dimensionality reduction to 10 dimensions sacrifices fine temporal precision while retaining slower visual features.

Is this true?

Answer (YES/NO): NO